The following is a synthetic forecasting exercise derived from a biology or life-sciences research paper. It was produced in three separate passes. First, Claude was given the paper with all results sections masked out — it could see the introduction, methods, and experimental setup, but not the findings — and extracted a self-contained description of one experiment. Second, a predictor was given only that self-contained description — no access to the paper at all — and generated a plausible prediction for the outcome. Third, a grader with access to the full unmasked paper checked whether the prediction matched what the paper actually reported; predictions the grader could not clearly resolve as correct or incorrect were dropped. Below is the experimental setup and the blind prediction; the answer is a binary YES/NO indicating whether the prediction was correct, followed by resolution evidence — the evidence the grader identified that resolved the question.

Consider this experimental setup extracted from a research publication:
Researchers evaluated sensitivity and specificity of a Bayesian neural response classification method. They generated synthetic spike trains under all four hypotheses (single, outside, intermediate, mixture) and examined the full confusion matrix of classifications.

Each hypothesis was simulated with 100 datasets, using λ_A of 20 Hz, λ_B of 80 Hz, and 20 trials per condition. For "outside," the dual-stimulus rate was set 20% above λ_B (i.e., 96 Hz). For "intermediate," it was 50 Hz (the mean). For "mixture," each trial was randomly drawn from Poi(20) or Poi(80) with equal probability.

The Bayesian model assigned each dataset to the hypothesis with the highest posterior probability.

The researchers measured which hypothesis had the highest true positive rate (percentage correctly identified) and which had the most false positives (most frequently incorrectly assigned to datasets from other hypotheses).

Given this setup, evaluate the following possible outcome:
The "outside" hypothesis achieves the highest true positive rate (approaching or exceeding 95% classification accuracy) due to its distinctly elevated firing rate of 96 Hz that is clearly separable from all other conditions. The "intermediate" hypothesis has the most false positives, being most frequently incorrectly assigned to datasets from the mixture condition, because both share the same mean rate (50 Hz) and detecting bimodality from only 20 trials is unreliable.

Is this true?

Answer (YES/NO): NO